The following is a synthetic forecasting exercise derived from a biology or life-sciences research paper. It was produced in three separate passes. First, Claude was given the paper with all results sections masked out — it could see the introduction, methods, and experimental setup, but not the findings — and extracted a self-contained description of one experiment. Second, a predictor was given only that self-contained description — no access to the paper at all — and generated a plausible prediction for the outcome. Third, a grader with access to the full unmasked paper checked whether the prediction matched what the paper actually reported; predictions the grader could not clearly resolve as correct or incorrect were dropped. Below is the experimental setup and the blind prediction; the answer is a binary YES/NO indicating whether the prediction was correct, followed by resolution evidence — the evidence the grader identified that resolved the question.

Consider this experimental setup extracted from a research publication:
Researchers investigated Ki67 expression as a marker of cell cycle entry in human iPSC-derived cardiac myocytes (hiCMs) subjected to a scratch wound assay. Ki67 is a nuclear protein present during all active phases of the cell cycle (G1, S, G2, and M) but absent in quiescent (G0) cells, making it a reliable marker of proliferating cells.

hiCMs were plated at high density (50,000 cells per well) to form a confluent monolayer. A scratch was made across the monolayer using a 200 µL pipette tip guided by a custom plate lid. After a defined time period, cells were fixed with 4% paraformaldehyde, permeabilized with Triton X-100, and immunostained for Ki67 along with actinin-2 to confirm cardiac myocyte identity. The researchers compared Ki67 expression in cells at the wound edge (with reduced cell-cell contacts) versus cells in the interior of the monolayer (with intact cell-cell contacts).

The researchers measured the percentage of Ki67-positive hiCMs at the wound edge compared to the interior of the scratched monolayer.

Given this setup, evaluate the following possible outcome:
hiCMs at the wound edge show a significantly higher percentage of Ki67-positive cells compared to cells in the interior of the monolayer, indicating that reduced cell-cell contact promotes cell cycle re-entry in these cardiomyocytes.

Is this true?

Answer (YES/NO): YES